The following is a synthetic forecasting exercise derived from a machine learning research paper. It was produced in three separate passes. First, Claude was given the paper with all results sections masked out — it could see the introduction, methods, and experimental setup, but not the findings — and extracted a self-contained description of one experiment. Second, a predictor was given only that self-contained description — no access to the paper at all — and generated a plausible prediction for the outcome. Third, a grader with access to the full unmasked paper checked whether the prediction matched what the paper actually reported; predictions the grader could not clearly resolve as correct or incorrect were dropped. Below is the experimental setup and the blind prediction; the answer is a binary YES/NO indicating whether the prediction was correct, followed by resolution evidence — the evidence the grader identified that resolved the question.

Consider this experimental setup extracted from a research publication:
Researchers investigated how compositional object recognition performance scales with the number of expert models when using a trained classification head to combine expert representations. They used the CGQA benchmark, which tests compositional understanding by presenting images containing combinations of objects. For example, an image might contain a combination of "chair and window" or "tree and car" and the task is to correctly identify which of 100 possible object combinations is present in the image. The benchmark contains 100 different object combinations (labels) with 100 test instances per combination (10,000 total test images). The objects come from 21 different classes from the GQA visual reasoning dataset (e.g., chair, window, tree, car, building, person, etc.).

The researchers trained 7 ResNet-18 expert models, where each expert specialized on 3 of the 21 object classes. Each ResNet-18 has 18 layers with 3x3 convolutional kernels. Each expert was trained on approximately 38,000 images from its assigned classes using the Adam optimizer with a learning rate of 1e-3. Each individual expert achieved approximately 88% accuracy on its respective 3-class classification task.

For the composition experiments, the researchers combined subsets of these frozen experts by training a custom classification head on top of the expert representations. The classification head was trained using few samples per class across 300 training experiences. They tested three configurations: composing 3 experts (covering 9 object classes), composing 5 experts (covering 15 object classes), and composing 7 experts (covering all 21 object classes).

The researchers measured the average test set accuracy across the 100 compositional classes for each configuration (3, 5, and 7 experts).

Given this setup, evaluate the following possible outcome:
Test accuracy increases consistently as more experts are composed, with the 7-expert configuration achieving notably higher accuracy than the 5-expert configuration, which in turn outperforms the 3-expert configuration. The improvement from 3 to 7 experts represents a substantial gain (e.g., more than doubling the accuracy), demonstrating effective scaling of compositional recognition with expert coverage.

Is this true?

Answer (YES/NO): NO